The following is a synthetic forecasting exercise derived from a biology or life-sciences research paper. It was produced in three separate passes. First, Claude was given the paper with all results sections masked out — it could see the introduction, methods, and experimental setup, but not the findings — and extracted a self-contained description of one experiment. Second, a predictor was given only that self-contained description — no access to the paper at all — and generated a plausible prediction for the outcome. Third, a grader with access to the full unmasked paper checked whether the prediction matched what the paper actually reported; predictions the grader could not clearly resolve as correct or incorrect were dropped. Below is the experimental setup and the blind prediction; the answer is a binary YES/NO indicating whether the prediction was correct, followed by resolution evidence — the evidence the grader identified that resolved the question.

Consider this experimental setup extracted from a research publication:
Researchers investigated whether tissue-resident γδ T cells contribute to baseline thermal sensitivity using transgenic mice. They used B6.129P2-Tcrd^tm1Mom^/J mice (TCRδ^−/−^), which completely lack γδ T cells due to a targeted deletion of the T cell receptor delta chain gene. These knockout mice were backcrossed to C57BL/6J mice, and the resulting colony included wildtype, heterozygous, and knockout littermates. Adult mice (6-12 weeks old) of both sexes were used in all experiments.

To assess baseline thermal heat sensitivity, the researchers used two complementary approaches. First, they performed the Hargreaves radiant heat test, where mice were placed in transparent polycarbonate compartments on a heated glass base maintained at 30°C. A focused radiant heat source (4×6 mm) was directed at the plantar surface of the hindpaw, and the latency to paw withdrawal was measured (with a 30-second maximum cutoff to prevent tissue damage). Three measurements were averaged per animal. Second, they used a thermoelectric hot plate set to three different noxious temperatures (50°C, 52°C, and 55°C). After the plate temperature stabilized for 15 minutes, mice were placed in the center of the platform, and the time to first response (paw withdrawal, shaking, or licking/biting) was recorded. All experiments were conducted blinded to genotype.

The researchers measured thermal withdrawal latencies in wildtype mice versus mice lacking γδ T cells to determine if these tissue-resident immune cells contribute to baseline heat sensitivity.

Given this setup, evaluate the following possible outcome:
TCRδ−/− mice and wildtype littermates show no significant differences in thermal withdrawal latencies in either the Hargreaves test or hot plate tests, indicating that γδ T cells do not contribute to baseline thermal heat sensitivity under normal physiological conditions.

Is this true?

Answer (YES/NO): YES